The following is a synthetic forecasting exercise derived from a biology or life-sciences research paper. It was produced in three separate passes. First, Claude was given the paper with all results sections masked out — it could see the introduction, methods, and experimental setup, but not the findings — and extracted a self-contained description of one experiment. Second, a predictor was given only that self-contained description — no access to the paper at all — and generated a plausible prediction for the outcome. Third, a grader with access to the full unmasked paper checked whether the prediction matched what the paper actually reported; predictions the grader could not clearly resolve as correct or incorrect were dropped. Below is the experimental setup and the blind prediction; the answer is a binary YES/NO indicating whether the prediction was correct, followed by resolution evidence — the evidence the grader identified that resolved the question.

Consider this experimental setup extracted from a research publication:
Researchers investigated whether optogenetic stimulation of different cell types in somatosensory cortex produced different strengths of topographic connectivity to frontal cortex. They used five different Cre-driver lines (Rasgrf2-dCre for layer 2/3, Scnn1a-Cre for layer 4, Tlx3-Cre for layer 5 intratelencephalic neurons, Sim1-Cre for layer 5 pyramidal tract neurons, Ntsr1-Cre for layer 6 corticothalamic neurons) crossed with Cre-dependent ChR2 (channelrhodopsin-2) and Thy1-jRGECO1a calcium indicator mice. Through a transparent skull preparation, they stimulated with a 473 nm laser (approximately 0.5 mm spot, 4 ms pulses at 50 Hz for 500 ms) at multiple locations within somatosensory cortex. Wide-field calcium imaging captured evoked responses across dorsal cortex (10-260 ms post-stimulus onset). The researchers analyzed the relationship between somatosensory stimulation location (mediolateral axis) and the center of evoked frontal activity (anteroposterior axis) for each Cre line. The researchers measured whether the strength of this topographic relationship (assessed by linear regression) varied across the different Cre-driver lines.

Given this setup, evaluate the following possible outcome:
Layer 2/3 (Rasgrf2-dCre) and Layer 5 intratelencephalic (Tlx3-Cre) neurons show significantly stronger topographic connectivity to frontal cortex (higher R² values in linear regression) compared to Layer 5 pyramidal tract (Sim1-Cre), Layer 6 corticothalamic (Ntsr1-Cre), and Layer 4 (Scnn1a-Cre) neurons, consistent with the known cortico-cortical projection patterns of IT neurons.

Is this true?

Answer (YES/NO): NO